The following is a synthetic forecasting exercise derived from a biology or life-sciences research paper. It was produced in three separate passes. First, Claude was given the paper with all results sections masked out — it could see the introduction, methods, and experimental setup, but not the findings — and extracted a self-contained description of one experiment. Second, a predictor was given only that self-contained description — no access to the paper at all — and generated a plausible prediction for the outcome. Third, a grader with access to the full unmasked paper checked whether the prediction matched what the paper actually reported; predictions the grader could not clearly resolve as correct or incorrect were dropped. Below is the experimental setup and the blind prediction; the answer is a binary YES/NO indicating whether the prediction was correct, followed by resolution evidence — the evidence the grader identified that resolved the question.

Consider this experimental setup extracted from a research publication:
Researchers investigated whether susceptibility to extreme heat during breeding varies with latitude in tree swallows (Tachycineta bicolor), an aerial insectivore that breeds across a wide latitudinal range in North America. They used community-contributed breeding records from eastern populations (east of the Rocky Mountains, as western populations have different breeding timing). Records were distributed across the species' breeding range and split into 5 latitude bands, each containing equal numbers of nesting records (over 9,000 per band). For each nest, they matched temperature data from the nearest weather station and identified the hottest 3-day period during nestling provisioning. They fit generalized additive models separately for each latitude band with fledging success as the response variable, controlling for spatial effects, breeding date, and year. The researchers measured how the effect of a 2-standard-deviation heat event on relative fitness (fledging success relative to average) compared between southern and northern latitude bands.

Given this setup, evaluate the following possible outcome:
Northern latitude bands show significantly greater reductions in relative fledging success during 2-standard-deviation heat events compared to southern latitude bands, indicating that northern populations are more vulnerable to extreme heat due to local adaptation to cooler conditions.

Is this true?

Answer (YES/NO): NO